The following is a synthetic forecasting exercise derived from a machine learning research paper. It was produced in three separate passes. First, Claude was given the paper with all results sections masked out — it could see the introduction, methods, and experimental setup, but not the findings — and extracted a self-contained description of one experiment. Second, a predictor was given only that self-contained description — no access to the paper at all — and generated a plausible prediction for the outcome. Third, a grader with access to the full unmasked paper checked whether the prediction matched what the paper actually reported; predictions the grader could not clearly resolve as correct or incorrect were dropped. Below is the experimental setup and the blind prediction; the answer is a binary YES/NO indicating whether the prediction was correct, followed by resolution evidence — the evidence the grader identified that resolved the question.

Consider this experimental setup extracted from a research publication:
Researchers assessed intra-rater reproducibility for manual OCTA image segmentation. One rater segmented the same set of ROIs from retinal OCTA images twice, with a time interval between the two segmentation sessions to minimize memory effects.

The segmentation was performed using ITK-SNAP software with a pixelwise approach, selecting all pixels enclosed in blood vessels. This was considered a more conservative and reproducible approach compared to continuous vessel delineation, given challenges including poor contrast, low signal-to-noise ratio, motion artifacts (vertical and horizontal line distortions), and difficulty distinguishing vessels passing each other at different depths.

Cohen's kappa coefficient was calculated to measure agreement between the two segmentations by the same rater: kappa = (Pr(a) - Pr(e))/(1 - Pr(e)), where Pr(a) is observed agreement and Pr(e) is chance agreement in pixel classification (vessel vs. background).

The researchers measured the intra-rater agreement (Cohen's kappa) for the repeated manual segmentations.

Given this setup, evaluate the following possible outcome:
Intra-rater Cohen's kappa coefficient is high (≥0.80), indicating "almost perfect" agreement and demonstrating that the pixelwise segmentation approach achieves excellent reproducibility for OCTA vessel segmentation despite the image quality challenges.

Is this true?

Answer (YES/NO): YES